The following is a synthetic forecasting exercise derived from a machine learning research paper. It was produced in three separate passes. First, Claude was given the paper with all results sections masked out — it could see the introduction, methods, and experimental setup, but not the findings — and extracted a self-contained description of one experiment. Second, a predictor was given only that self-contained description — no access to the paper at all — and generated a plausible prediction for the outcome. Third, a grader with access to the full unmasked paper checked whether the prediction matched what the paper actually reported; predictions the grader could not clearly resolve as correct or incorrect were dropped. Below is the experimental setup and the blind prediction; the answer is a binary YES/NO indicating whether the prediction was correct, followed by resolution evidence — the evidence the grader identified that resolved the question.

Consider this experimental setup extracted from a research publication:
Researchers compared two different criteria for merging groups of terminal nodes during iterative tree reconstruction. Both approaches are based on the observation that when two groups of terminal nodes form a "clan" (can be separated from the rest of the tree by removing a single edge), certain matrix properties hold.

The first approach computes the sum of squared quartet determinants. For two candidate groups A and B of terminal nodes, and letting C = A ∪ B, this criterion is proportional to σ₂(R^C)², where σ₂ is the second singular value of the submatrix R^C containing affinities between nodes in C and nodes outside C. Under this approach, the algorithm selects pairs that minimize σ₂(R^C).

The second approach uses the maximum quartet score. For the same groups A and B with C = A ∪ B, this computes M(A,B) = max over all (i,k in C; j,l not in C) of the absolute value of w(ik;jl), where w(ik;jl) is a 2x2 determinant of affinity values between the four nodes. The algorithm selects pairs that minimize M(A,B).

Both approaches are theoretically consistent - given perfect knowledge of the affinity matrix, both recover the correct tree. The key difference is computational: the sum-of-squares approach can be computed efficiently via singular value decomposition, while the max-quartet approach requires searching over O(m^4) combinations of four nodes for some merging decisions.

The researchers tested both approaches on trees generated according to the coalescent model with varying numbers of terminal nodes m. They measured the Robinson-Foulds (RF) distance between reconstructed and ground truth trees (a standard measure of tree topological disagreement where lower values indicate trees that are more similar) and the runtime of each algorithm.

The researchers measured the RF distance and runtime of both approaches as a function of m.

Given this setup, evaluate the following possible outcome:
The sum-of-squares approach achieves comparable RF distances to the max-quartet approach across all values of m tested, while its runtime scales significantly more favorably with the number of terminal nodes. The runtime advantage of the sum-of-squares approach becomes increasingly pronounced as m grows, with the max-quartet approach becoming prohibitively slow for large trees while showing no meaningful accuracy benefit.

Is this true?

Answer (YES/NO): YES